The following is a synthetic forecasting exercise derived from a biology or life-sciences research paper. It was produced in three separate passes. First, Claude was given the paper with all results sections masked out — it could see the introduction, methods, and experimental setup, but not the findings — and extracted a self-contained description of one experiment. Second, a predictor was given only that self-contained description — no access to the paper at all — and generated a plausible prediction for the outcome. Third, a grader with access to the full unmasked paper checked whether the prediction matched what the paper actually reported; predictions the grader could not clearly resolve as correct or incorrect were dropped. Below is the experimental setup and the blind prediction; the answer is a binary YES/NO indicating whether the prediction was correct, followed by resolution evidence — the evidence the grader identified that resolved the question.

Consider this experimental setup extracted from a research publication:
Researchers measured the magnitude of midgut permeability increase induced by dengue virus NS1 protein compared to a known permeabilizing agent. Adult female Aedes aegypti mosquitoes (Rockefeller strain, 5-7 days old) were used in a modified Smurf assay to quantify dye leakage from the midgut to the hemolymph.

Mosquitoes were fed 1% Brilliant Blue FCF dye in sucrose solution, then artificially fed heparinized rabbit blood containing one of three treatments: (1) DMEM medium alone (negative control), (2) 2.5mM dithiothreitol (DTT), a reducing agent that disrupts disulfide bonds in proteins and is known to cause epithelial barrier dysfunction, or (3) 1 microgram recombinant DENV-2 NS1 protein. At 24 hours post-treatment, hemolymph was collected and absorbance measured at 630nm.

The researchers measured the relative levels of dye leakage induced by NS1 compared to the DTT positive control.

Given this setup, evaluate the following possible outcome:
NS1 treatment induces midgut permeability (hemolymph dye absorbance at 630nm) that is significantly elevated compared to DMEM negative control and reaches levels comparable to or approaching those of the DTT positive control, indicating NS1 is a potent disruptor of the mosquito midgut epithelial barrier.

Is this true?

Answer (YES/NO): YES